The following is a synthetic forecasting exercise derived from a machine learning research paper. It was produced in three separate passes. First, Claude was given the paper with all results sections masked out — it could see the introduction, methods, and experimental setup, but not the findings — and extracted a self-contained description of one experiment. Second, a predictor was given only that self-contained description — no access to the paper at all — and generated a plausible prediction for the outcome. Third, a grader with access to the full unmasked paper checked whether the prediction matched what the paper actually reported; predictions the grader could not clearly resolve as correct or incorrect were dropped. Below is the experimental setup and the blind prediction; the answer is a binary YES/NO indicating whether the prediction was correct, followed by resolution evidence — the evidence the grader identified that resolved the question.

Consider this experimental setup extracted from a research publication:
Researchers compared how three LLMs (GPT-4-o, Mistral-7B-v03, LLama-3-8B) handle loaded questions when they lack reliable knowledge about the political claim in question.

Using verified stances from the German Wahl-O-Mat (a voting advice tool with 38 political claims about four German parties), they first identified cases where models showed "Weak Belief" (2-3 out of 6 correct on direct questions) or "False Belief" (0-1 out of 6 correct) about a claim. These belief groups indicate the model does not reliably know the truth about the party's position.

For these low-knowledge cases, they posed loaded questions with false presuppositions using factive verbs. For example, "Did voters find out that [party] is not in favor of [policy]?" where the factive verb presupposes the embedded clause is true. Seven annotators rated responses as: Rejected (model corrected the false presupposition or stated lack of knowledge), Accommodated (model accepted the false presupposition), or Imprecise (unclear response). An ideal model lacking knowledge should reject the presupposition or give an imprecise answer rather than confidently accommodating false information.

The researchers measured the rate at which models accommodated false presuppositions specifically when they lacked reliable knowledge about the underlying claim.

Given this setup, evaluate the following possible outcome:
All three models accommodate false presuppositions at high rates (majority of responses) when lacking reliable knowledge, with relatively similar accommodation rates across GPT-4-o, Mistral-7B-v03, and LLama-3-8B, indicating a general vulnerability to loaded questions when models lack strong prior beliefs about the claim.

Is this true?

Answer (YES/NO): NO